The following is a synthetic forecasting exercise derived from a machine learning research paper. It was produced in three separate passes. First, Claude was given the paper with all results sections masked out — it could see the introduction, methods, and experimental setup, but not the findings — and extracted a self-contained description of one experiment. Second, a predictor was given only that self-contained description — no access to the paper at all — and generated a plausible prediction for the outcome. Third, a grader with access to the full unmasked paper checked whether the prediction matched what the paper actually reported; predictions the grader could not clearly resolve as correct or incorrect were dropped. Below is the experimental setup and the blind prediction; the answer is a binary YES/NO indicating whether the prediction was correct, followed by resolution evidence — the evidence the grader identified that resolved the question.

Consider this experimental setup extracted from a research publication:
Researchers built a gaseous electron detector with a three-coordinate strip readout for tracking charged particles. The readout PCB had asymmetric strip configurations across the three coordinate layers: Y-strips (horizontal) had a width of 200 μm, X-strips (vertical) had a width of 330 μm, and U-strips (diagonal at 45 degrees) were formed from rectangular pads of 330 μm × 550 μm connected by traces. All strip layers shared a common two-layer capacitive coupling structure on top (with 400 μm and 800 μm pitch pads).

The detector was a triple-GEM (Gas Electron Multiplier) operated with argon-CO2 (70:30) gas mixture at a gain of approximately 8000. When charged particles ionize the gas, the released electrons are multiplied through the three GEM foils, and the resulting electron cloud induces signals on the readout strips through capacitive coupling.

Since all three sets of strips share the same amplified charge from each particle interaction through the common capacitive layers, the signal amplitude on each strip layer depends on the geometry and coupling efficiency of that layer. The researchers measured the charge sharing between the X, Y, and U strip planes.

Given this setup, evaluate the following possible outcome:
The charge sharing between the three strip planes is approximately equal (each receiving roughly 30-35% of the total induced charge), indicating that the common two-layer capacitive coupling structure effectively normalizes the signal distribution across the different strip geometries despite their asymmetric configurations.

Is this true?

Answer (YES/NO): NO